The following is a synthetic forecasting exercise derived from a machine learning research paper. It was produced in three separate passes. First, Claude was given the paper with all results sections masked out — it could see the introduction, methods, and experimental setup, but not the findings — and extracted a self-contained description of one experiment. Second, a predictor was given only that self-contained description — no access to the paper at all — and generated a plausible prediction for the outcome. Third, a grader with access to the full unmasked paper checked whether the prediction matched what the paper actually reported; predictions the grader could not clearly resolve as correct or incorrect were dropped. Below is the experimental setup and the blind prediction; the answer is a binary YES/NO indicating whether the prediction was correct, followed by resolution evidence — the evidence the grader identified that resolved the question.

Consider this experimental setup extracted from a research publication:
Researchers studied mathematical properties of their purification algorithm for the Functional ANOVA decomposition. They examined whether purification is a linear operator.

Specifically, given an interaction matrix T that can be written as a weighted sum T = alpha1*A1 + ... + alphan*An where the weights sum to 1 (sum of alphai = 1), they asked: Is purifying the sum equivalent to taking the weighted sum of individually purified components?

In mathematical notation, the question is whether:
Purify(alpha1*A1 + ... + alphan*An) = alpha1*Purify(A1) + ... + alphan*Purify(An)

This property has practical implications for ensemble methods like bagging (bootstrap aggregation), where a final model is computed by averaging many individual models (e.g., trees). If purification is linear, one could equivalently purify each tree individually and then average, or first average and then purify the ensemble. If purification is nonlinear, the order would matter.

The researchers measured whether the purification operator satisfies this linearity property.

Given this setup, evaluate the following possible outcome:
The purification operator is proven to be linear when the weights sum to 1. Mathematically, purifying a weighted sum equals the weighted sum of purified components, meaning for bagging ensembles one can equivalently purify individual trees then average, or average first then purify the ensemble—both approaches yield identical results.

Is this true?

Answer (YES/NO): YES